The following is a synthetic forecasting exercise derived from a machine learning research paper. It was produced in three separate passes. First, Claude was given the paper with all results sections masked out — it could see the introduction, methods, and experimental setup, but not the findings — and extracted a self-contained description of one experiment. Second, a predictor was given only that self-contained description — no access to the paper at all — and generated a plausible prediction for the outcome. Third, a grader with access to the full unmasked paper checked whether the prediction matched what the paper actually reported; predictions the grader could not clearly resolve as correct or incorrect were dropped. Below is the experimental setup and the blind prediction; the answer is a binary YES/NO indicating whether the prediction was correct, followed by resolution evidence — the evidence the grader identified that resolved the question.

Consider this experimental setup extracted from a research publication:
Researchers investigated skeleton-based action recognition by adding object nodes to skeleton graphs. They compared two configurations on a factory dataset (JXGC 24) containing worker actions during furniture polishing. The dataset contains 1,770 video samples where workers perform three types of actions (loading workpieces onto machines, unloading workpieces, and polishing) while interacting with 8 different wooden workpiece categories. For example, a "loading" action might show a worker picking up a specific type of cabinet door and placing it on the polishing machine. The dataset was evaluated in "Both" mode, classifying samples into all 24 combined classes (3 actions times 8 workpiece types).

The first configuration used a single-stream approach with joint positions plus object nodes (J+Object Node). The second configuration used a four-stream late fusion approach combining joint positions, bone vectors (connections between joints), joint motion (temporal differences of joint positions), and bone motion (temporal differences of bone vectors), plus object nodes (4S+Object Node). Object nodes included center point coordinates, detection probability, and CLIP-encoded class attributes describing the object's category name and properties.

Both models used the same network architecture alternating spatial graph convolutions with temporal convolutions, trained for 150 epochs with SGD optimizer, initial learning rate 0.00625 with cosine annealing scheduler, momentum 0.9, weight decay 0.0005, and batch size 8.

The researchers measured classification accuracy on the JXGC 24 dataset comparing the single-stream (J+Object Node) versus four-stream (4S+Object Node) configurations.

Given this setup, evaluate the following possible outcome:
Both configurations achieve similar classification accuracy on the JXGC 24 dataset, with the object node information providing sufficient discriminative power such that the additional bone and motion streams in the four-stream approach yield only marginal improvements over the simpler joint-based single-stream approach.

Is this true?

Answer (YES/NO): NO